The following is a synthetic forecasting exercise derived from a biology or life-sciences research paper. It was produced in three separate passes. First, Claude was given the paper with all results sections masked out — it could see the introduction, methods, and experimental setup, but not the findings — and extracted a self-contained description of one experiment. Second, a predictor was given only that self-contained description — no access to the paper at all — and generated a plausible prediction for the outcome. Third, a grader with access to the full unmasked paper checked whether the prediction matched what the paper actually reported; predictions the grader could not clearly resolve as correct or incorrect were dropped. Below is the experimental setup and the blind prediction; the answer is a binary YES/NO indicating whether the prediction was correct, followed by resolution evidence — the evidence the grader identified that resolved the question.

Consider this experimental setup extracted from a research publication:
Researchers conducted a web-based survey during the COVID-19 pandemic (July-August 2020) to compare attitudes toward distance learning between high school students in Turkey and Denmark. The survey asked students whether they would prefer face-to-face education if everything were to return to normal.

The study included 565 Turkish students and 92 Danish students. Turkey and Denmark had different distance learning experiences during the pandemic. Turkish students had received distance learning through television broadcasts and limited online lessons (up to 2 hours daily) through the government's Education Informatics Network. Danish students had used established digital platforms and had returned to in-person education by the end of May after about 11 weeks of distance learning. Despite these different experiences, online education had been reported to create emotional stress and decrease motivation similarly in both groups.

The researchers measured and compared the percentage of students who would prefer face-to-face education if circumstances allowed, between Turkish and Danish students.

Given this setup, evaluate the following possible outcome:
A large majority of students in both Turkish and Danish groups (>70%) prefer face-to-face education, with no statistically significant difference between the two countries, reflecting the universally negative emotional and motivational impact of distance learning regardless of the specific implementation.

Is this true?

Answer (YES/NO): NO